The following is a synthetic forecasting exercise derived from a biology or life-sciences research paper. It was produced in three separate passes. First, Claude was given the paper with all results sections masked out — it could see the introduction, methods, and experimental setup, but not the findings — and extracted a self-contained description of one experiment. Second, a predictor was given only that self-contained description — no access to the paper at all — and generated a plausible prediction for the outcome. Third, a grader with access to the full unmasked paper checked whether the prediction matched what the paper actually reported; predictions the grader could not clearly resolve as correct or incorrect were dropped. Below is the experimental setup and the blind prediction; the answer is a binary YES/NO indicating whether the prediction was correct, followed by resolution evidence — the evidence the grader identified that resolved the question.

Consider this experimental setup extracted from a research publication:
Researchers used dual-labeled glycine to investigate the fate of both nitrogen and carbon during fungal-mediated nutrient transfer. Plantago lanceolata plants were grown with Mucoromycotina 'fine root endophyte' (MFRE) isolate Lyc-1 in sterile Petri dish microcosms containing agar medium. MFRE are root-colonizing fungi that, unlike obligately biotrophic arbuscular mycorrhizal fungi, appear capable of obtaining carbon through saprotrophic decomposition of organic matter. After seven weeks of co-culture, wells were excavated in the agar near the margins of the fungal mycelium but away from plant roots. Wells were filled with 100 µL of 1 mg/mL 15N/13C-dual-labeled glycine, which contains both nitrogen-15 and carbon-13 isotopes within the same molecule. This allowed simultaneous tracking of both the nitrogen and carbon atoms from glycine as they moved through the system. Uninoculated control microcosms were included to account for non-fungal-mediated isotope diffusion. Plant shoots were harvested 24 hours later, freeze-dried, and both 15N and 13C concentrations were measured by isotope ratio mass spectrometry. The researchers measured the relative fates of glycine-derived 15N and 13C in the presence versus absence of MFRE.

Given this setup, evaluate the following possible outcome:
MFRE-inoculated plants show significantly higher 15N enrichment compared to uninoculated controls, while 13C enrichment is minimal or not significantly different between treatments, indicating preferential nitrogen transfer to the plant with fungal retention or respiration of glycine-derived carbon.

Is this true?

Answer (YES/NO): NO